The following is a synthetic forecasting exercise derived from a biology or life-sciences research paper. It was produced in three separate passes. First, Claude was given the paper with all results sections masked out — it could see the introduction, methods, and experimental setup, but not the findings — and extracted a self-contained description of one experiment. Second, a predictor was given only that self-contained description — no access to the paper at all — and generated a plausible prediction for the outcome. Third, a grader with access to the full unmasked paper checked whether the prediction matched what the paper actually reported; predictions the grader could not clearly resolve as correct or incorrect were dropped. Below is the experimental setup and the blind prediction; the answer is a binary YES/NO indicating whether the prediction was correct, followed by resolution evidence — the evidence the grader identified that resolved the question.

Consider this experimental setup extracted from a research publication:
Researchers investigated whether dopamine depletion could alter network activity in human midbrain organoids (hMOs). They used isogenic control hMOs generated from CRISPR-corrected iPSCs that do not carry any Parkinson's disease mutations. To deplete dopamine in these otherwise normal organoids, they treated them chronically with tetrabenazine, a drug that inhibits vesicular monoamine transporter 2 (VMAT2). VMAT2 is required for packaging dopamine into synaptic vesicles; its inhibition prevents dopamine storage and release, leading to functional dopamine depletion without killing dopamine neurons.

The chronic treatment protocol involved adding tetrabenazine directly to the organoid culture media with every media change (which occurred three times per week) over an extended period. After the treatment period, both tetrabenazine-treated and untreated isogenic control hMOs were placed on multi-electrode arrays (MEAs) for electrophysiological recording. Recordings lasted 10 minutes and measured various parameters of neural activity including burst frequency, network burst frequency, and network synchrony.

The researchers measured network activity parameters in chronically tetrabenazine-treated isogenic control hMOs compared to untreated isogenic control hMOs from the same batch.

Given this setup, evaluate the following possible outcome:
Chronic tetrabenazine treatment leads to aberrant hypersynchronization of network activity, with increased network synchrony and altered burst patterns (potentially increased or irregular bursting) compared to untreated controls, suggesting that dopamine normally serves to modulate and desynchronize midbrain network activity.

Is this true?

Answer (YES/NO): YES